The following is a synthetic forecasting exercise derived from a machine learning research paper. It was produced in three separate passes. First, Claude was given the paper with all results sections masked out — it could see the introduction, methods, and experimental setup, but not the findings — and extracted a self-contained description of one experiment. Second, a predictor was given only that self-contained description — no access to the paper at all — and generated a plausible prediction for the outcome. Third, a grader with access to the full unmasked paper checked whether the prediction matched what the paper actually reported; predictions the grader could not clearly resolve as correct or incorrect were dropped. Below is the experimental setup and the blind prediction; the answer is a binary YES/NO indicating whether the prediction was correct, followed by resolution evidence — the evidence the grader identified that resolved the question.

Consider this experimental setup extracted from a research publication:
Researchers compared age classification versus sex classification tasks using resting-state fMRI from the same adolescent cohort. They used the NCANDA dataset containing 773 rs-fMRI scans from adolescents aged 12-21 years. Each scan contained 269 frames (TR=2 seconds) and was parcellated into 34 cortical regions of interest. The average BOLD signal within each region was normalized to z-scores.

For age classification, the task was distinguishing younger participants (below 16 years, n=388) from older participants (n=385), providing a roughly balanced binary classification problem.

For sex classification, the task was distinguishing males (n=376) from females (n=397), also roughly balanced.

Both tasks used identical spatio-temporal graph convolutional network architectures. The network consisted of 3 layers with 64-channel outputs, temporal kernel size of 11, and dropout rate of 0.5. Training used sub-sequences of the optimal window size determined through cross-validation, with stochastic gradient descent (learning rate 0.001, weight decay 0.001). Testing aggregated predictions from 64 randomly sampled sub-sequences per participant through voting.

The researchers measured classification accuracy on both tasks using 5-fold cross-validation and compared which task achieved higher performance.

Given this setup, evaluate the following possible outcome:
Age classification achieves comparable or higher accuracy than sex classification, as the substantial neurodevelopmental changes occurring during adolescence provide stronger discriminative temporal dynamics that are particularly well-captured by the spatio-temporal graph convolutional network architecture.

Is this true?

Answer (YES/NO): NO